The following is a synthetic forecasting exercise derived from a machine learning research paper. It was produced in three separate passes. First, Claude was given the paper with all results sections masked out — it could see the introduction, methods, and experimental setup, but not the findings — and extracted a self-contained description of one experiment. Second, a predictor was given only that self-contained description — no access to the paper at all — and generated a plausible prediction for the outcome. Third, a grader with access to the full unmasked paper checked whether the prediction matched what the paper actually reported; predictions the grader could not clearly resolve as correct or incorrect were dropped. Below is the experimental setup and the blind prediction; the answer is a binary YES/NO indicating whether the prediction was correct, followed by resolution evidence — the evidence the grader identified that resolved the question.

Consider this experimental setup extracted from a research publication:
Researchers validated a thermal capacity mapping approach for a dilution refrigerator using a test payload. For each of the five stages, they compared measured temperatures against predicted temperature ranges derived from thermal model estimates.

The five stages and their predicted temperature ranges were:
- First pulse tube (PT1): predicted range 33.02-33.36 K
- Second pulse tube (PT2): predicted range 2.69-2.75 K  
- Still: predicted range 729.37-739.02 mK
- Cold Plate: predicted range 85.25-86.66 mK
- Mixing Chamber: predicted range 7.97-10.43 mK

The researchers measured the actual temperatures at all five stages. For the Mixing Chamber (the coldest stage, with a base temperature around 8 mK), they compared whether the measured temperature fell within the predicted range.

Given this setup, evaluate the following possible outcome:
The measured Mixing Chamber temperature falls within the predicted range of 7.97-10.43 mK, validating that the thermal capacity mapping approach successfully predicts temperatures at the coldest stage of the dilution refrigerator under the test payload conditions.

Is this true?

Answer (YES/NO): YES